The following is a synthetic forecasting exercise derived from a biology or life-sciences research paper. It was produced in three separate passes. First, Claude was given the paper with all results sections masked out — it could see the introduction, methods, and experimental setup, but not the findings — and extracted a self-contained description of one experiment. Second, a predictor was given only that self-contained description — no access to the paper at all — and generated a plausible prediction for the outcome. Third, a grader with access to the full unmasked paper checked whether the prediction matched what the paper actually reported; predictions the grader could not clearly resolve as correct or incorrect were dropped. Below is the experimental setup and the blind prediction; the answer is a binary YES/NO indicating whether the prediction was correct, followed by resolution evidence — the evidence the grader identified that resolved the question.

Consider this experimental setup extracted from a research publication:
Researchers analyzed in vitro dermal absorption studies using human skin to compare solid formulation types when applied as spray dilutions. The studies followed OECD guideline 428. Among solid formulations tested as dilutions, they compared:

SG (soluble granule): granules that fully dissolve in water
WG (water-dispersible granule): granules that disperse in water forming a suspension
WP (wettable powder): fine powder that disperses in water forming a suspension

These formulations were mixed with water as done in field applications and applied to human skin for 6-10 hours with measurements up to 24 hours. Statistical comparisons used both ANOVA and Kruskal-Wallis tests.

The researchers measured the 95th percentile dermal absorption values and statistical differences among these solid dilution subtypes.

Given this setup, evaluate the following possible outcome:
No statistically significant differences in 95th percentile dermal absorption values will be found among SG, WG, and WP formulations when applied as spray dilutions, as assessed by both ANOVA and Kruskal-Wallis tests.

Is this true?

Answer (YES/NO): YES